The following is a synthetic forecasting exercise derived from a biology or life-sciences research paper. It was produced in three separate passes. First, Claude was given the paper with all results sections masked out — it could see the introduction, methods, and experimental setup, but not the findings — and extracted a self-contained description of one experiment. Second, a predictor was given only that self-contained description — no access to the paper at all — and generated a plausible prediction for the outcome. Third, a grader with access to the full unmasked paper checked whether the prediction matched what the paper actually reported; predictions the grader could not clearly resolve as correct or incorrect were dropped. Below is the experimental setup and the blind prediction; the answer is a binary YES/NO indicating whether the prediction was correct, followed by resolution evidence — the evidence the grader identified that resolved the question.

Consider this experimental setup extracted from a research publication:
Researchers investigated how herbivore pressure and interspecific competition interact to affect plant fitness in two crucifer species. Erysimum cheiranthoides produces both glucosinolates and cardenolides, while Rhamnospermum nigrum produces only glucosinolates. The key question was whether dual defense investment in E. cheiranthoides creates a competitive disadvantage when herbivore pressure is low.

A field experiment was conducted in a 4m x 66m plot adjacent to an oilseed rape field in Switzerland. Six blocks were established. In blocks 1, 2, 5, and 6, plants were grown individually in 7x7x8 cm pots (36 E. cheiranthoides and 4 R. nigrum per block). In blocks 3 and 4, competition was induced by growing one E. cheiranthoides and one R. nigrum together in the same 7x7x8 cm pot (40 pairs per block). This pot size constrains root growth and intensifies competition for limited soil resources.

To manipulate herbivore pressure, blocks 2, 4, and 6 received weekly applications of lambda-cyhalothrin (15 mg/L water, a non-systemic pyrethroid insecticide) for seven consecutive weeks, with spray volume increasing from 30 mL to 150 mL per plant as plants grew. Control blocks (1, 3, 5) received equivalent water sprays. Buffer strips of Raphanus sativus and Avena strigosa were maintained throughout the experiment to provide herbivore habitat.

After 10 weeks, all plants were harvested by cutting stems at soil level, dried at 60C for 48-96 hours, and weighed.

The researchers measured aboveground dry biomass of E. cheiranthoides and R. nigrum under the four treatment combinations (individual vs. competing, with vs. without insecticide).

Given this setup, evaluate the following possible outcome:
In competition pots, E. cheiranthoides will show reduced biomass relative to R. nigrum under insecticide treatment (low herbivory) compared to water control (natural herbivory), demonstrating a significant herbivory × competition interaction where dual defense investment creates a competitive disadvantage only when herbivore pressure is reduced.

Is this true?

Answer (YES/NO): YES